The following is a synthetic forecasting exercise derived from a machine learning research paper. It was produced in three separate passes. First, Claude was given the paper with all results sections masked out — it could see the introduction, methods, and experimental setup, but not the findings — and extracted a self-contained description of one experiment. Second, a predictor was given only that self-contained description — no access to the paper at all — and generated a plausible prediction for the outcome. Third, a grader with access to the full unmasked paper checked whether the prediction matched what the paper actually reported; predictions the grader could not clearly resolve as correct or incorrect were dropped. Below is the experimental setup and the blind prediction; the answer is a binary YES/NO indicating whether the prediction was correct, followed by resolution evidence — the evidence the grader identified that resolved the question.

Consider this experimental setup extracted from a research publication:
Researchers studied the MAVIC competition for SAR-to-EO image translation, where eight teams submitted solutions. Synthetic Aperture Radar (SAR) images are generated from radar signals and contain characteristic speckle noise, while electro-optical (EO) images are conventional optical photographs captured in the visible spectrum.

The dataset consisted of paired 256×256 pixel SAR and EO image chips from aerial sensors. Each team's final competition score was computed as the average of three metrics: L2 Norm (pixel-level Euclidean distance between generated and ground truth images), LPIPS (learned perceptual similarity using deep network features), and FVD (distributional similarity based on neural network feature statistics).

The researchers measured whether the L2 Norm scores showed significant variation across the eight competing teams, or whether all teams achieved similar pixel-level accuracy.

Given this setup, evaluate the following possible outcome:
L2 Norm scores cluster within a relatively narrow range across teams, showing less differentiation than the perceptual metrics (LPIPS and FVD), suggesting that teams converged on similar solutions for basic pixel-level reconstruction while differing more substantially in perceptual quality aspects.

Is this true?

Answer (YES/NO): YES